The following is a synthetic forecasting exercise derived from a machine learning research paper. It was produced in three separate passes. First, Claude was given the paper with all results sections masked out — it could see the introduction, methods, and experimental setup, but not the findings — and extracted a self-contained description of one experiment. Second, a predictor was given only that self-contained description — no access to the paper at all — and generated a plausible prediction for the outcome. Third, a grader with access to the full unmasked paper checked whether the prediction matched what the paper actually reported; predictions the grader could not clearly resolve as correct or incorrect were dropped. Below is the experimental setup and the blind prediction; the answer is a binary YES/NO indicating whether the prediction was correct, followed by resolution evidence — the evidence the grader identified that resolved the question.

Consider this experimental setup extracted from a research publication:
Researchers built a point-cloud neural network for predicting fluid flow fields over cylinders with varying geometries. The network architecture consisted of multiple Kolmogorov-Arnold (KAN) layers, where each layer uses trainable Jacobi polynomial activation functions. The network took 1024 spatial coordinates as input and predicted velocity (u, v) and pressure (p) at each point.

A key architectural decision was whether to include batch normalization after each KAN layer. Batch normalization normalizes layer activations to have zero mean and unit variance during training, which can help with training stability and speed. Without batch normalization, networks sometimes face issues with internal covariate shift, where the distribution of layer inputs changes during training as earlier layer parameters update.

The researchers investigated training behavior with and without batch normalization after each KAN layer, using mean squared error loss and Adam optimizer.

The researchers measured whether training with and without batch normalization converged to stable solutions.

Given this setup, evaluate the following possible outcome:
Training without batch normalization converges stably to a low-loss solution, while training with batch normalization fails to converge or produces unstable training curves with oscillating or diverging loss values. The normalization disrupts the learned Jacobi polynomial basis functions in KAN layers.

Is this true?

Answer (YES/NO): NO